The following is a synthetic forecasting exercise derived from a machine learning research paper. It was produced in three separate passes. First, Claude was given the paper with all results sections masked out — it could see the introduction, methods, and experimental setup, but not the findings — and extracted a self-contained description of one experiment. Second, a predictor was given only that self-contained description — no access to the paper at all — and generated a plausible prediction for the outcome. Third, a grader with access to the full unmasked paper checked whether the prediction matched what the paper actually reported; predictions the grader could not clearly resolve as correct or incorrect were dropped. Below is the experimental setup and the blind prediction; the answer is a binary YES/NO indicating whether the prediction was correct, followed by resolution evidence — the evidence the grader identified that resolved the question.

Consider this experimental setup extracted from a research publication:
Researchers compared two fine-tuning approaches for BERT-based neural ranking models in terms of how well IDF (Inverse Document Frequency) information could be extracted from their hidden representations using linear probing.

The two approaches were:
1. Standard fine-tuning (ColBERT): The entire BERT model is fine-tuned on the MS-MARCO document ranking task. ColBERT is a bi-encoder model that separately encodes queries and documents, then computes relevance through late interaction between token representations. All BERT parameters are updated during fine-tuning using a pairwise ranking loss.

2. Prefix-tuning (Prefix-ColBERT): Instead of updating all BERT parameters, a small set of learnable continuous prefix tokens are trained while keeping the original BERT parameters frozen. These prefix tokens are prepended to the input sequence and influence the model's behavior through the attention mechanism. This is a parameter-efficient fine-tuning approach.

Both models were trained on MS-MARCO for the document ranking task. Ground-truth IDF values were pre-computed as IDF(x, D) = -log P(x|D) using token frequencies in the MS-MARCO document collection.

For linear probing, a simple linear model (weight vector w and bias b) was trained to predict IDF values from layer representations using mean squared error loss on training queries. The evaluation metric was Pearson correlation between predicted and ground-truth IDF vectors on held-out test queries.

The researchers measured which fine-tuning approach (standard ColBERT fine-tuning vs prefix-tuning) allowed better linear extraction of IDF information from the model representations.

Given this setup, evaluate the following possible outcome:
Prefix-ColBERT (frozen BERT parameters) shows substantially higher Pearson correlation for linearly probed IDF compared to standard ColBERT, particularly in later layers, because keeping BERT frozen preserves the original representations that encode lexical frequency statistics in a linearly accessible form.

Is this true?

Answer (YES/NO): NO